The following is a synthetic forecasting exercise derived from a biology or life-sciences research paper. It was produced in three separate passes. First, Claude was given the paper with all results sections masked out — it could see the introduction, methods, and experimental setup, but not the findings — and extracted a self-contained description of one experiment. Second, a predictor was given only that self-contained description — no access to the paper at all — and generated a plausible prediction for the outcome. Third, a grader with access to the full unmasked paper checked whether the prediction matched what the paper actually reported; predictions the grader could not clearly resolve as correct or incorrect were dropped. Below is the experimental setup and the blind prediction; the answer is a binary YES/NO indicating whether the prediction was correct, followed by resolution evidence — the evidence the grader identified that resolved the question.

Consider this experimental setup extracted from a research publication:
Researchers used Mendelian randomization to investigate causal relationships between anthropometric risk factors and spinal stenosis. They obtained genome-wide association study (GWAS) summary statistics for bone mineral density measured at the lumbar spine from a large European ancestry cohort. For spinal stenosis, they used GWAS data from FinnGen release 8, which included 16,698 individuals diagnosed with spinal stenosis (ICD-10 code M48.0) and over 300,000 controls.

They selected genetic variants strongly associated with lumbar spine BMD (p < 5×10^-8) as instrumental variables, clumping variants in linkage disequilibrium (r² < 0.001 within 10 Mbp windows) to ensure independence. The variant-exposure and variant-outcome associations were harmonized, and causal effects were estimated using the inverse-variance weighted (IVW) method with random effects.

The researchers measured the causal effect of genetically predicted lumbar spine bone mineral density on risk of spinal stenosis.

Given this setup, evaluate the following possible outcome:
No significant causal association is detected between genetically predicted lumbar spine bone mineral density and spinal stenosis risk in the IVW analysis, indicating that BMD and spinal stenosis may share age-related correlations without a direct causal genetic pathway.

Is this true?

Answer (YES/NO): NO